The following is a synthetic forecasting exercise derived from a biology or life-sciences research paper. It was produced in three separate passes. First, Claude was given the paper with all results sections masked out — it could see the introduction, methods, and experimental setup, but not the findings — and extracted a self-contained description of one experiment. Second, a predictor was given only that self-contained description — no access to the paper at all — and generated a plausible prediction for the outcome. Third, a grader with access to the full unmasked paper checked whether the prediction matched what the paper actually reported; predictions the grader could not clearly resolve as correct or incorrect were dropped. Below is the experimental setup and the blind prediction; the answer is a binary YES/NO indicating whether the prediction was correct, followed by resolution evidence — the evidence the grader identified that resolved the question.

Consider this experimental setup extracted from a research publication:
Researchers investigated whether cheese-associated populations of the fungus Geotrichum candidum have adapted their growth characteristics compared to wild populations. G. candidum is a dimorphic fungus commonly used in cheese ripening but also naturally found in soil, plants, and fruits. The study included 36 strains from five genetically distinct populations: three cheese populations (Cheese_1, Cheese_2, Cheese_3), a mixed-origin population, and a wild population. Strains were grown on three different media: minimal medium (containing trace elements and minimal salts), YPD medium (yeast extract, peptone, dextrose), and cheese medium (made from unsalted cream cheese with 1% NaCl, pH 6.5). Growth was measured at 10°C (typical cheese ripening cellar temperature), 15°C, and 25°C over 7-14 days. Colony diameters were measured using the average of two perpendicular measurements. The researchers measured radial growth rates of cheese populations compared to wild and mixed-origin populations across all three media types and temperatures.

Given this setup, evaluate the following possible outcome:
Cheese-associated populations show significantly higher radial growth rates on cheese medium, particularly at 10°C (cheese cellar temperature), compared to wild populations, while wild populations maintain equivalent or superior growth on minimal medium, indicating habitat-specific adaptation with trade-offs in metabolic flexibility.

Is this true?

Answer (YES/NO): NO